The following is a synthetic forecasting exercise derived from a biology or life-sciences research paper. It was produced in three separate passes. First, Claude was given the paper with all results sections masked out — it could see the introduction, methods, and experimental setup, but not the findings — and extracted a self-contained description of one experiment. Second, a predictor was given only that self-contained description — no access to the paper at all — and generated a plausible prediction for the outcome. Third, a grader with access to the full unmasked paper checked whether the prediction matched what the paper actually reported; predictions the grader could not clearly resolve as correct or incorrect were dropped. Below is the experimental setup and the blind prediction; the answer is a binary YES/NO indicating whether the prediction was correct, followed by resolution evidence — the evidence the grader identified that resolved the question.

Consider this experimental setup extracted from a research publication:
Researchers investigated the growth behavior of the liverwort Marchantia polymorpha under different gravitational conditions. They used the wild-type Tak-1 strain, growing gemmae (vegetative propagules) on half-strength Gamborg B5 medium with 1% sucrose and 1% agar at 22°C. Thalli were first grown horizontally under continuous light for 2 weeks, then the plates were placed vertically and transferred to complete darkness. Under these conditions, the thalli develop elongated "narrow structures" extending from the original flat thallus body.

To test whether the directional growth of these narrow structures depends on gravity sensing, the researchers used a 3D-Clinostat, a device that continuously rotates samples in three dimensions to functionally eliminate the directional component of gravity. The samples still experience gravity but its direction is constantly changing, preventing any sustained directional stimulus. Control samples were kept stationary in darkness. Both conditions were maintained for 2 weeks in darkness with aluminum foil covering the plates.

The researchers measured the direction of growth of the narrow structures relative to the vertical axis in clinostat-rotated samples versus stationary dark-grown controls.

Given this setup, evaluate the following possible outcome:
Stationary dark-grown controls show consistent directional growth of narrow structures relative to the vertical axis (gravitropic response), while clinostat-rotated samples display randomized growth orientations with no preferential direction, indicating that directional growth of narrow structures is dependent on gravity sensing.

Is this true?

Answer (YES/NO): YES